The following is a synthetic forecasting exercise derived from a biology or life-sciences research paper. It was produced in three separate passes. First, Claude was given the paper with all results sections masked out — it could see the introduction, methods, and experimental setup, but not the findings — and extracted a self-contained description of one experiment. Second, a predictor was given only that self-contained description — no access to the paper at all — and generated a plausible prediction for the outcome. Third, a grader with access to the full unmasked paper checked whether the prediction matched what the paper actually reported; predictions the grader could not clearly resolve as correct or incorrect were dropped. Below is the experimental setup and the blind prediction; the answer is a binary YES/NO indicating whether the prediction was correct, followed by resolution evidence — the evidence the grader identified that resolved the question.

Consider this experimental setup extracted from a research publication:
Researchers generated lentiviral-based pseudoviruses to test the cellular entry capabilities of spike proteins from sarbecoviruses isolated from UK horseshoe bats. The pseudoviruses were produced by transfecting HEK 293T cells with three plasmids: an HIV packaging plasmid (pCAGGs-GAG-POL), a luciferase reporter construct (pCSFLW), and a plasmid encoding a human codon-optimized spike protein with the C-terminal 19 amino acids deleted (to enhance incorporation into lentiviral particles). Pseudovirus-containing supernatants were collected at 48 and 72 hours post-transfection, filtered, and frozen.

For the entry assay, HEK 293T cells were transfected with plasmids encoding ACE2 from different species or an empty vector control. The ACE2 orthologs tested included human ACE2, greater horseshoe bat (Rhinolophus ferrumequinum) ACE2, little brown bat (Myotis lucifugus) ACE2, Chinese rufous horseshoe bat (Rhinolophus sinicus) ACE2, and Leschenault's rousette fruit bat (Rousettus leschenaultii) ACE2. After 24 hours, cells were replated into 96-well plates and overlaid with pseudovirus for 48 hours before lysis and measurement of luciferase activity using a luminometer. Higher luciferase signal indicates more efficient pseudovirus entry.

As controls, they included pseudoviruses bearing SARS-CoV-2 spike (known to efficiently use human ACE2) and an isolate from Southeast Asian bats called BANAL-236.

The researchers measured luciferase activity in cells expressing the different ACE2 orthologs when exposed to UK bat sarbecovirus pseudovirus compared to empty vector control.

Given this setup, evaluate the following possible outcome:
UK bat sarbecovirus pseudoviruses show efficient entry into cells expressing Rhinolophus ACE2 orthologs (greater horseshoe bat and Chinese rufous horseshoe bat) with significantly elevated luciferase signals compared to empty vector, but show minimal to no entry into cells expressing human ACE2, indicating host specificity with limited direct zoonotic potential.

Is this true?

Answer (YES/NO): NO